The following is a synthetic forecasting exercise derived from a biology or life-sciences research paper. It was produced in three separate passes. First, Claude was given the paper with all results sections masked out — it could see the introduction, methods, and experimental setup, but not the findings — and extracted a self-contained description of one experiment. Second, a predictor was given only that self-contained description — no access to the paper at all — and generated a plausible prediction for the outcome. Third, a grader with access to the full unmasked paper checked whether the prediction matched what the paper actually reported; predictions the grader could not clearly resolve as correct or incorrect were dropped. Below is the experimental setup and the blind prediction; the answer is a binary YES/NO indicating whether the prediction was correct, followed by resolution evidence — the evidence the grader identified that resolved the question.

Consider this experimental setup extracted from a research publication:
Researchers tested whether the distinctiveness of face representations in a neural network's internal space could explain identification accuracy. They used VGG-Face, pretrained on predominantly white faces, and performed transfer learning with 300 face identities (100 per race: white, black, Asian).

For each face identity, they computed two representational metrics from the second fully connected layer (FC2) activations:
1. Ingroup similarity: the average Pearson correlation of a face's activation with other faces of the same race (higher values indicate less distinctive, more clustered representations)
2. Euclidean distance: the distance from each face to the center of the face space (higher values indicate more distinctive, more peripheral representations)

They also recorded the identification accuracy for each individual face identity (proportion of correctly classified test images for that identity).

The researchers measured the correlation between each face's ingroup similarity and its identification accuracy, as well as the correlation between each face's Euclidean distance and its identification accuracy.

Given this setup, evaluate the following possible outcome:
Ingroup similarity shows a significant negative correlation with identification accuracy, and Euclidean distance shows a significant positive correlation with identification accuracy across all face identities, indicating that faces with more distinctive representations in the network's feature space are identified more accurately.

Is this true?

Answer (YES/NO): YES